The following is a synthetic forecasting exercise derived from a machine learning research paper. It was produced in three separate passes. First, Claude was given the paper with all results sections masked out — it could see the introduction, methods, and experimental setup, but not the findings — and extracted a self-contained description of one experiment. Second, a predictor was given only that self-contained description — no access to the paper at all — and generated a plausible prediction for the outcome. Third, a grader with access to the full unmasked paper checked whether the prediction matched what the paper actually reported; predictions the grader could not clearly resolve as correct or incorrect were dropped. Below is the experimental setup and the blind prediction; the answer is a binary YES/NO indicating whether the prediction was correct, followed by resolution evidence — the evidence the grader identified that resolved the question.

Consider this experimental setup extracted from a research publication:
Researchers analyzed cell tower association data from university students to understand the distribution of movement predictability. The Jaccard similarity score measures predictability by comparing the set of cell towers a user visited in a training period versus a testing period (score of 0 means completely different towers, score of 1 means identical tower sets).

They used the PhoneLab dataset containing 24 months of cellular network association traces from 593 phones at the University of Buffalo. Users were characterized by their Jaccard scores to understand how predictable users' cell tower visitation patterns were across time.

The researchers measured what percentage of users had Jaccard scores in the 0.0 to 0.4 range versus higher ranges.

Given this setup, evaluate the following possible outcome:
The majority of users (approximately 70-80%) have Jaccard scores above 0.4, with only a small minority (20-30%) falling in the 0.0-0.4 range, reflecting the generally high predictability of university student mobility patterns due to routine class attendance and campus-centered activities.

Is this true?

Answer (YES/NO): NO